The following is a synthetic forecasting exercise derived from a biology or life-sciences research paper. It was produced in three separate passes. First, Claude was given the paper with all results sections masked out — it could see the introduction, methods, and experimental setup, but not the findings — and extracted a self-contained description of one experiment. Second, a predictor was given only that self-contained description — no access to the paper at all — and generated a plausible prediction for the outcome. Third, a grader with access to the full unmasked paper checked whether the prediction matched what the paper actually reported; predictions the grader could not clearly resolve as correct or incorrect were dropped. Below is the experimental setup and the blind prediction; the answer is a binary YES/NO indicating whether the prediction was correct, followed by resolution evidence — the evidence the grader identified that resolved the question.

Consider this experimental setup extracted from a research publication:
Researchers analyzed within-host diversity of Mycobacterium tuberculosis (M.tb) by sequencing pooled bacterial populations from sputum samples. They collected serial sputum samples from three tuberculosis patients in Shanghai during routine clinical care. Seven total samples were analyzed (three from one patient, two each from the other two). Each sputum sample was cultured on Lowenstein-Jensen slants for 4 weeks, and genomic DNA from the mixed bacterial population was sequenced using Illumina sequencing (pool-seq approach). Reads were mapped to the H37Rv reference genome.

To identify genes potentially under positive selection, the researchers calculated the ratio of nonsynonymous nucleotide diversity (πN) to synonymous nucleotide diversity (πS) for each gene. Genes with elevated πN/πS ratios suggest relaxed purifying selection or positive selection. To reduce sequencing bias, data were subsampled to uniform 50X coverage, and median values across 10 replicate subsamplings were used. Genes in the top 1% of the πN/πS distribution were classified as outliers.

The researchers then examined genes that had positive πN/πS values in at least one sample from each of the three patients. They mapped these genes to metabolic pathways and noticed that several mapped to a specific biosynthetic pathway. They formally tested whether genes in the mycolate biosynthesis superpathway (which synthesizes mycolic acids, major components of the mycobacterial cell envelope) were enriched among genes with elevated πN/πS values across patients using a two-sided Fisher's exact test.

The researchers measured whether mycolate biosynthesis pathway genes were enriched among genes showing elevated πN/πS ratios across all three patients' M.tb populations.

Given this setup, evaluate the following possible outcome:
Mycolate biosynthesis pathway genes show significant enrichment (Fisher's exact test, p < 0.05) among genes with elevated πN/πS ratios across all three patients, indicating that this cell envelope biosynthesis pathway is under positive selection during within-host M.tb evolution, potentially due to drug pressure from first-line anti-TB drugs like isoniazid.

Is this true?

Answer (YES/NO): YES